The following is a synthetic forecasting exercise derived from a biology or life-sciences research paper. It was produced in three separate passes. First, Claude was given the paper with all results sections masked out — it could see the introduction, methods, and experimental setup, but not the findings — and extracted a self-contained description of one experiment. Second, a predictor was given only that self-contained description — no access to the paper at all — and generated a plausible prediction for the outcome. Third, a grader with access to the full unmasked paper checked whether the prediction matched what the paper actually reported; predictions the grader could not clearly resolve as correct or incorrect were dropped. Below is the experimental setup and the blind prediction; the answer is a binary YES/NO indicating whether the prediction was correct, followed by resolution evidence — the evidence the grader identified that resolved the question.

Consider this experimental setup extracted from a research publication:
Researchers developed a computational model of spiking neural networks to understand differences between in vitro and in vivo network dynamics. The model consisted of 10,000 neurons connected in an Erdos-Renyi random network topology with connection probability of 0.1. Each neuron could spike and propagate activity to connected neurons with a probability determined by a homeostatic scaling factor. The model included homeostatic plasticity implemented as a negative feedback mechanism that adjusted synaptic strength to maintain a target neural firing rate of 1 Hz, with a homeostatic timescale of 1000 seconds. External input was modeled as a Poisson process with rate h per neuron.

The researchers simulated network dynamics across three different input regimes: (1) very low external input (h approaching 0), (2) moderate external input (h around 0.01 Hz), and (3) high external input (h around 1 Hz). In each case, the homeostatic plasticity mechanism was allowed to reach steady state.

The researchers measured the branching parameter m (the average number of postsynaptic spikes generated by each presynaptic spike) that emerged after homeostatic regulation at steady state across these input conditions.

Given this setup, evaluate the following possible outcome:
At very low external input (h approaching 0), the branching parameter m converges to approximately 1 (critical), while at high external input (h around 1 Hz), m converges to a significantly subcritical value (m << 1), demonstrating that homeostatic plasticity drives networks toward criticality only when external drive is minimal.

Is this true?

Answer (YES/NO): NO